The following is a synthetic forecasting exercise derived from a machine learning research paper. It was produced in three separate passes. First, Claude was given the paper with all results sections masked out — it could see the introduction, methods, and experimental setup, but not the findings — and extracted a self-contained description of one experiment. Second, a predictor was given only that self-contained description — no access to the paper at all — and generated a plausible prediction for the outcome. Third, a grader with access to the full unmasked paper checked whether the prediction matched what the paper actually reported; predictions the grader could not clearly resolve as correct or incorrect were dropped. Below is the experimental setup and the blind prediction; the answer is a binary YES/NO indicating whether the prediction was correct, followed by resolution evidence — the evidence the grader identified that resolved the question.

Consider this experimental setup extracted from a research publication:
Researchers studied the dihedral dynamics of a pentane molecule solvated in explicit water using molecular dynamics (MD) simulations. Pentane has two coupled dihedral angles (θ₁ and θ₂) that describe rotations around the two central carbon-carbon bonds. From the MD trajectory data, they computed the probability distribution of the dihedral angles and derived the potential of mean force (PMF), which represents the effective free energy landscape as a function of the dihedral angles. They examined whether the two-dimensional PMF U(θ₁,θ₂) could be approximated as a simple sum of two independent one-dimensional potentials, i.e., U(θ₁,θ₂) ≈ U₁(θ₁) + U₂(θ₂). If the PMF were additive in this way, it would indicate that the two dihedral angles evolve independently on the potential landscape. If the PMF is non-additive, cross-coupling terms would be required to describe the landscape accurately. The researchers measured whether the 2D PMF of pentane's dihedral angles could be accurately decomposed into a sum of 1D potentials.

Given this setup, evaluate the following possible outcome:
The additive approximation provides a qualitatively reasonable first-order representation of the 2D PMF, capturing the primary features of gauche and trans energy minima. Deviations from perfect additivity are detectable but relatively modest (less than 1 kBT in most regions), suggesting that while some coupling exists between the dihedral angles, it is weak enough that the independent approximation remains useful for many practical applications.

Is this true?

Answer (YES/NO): NO